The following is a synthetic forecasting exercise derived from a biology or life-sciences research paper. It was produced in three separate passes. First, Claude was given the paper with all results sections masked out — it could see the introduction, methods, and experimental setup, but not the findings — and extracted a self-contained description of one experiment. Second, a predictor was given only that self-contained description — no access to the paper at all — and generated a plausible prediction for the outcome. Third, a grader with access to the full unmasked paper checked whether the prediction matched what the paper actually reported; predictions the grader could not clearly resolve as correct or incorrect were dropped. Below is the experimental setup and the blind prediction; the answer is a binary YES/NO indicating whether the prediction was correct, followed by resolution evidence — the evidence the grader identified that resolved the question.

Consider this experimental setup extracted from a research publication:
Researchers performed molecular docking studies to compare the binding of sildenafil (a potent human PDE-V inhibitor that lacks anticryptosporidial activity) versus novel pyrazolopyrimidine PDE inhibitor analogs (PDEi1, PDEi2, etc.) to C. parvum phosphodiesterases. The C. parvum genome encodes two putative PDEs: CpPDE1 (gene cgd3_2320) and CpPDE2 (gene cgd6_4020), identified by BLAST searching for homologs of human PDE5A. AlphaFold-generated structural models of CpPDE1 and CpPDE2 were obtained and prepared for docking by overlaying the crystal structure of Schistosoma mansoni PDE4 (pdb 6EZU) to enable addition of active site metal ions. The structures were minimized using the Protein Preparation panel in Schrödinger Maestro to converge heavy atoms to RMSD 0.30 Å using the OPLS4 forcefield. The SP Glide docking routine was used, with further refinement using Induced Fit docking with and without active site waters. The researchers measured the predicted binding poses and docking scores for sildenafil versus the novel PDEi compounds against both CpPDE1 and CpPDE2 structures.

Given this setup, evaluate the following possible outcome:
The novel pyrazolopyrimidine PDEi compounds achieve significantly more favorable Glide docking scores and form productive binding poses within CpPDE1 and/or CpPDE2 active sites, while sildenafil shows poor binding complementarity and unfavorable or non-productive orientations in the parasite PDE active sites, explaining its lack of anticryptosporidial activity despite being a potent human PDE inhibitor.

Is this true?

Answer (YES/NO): YES